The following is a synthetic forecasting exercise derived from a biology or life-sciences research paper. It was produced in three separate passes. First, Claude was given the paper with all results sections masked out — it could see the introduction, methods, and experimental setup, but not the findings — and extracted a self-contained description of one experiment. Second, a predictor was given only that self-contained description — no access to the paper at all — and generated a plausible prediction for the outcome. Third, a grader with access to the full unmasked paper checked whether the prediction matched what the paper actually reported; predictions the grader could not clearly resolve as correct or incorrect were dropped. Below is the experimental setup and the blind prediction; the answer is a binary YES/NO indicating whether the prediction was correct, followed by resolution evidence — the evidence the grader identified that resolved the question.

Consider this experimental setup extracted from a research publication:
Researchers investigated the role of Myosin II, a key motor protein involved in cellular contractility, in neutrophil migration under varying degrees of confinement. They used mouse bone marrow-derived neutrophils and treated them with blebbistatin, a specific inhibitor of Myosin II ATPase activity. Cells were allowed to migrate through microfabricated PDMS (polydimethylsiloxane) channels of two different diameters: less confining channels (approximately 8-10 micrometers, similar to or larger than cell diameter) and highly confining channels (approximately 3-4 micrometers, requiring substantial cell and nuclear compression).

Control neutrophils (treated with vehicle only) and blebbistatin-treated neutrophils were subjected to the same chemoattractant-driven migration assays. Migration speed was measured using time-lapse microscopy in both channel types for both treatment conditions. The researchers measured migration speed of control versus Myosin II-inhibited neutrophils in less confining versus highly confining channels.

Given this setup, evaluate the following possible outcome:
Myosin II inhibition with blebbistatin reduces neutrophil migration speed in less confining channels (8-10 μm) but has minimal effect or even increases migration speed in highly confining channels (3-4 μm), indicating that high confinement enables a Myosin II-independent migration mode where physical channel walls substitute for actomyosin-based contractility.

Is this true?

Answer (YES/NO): NO